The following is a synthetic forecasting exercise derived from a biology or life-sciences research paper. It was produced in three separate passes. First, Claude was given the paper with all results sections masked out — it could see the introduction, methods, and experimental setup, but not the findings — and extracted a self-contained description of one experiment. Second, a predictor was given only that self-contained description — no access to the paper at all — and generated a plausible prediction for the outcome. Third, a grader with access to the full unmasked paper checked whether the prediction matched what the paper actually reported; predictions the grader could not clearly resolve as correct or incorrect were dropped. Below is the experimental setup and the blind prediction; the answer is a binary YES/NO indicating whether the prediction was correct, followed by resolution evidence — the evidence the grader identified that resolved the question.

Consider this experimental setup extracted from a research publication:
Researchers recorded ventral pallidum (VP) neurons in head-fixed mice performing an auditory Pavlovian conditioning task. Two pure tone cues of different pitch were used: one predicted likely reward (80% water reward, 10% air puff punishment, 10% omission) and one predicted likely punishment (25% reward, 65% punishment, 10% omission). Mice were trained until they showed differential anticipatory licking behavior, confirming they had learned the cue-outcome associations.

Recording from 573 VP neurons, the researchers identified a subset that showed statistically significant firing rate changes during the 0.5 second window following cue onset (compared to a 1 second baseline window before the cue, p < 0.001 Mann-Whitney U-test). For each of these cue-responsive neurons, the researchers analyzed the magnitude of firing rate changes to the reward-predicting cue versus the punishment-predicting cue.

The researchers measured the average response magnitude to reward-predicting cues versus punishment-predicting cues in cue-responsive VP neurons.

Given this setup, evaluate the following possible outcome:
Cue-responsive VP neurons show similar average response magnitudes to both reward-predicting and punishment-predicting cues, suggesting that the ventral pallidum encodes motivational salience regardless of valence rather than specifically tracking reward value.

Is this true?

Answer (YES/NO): NO